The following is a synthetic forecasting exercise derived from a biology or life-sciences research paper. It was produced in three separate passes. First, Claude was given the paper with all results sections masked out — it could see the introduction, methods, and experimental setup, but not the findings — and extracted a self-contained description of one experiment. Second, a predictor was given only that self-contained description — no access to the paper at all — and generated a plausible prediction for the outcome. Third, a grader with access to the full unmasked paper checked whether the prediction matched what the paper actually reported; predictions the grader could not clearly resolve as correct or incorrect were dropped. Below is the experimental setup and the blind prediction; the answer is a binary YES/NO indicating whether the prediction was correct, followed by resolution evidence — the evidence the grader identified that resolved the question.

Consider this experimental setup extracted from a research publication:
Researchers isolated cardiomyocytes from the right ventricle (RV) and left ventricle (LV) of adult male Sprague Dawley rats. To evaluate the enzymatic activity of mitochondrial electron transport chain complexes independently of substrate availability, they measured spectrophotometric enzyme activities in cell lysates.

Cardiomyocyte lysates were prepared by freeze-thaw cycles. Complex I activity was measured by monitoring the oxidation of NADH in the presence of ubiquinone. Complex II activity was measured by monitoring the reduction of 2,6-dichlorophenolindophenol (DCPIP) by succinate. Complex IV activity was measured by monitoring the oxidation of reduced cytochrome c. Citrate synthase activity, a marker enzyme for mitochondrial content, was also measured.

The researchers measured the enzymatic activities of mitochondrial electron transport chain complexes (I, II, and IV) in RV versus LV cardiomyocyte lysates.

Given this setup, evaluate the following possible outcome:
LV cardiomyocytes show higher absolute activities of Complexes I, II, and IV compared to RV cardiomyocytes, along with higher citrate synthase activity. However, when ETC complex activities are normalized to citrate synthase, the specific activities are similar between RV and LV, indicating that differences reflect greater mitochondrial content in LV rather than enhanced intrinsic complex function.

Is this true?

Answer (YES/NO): NO